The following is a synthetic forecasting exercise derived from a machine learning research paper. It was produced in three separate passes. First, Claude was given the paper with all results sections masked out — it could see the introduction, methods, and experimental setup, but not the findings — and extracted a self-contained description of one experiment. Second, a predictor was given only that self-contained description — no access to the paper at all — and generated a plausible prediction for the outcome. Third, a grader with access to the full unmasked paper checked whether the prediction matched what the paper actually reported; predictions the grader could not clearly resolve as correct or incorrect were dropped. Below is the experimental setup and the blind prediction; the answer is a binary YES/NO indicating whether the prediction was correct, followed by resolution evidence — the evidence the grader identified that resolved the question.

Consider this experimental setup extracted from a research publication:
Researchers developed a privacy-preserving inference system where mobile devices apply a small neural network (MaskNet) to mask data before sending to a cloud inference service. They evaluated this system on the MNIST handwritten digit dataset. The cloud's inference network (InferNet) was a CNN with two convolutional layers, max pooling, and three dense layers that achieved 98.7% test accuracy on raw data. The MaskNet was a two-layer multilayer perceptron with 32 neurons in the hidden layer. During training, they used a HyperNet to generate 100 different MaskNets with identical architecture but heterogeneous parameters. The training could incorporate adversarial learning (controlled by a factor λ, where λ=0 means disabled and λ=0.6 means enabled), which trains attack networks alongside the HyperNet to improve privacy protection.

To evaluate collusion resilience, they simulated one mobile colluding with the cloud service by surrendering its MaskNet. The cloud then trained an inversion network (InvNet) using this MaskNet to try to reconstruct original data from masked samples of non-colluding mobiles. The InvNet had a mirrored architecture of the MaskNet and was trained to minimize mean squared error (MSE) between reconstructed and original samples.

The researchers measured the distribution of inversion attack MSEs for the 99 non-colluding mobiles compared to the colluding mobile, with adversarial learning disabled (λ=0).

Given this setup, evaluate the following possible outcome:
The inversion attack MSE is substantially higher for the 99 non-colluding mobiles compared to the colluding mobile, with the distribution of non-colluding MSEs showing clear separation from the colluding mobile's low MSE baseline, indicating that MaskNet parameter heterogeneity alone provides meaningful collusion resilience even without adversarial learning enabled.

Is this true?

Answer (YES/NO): YES